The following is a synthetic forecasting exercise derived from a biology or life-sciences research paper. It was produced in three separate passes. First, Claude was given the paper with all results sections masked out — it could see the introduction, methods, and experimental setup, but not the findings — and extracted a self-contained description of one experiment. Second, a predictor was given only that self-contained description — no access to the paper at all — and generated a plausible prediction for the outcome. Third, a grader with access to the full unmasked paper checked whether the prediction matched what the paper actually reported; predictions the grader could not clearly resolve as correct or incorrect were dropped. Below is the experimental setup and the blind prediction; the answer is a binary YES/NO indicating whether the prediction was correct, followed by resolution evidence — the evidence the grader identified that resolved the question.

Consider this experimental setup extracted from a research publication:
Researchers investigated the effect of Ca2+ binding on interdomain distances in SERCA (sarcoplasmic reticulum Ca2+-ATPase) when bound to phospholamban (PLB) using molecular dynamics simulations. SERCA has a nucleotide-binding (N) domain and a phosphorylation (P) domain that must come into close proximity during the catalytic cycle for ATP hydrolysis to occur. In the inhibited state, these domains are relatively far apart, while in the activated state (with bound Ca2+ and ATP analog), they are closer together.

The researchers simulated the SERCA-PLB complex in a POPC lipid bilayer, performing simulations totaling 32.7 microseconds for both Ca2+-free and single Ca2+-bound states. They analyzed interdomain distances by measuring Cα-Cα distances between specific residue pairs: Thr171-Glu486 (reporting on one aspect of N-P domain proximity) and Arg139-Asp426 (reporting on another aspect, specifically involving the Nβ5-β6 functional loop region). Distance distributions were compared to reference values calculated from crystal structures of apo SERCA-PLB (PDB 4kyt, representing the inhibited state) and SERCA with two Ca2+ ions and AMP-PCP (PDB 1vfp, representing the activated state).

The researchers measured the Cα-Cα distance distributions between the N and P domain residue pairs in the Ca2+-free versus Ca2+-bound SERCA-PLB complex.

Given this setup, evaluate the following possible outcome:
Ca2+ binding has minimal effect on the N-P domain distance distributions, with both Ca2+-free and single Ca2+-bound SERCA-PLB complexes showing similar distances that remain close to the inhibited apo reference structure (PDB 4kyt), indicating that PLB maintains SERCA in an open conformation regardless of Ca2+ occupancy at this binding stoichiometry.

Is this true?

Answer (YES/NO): NO